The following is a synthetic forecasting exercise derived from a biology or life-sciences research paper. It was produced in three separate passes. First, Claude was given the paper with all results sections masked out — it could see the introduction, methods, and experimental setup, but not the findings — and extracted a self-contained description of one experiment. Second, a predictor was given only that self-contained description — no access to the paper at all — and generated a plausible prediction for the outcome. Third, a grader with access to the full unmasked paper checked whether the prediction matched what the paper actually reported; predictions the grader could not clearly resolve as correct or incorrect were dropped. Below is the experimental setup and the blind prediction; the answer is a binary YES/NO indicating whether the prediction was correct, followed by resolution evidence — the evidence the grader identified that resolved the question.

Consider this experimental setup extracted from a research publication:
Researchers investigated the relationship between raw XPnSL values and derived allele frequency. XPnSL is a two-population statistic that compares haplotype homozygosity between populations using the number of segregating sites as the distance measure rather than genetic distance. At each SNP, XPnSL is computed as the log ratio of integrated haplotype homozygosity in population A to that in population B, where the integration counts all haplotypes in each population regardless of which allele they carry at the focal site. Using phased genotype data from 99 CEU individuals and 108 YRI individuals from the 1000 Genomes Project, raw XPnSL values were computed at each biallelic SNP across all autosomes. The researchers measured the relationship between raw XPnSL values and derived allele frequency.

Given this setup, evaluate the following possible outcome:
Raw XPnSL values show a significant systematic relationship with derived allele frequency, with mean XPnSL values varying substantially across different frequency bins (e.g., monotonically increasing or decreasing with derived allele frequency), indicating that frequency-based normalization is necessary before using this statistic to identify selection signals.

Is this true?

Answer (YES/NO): NO